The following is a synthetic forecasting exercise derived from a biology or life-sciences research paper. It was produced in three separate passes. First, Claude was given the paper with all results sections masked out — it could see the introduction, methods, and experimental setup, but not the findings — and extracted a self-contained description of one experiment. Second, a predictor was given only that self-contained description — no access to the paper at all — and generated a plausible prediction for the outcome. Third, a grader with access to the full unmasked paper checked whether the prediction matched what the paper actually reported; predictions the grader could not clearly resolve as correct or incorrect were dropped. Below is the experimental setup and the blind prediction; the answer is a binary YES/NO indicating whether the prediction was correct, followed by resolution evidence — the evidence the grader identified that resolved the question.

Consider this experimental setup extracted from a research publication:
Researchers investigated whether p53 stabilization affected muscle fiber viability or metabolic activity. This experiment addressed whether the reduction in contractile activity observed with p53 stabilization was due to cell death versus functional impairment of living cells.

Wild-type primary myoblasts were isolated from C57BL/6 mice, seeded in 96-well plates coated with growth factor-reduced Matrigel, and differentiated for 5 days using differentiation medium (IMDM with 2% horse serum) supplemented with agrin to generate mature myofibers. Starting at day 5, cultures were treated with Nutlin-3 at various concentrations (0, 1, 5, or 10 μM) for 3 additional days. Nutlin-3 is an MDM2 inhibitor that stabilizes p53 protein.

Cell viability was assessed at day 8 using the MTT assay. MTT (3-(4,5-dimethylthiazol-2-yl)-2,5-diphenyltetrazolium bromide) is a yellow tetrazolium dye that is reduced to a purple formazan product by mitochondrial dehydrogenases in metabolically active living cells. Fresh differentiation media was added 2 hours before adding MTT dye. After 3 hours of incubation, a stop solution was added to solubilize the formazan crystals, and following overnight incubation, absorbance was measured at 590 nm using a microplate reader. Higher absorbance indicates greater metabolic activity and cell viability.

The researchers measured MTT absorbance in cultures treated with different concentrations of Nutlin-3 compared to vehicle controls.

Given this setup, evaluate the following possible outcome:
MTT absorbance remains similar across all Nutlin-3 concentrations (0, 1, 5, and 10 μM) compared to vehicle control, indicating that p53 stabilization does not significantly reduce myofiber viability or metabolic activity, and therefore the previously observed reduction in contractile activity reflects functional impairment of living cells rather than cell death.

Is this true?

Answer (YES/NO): NO